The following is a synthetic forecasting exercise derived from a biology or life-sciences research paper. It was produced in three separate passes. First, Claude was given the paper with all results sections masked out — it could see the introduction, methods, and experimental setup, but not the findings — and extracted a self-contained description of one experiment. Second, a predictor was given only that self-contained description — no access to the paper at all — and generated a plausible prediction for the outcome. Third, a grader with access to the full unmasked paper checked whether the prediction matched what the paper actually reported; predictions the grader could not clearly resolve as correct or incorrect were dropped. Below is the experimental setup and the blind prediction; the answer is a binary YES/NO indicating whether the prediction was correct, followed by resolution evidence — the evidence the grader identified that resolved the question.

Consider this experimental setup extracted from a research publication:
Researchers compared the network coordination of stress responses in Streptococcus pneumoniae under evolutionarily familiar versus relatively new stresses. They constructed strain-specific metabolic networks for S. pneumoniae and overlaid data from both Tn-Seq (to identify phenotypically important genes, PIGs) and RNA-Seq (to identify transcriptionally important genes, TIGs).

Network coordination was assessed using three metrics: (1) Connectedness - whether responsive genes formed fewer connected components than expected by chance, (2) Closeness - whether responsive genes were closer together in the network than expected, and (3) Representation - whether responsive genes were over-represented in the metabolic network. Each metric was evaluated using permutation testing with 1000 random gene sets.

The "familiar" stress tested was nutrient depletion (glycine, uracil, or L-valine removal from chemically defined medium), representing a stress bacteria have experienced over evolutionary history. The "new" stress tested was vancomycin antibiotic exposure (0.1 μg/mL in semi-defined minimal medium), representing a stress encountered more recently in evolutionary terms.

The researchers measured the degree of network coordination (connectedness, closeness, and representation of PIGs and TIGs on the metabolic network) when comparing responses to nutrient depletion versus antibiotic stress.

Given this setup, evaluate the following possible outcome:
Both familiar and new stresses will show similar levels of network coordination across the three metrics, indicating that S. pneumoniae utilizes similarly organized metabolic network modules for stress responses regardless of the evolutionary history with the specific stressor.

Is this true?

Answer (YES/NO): NO